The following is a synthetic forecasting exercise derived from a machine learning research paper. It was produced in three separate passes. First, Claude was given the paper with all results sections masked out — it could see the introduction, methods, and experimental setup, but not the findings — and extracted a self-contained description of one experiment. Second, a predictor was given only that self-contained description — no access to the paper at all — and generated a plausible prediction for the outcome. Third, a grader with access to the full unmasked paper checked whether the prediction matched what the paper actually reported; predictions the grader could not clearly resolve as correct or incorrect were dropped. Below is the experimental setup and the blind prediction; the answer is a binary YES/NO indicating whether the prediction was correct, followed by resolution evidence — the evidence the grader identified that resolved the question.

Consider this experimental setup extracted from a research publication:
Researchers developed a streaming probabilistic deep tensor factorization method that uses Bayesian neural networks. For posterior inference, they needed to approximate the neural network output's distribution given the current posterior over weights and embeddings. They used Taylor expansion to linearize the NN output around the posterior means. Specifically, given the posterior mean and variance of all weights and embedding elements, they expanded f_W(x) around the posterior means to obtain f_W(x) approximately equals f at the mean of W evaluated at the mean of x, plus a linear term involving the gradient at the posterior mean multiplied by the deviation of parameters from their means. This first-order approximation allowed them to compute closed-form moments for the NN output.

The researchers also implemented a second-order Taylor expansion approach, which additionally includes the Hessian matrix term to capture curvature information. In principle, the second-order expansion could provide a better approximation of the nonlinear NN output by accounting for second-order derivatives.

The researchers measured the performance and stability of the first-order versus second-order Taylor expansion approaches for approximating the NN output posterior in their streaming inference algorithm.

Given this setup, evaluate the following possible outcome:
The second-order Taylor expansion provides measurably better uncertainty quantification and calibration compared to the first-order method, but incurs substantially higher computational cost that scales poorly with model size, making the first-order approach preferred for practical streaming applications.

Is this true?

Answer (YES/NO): NO